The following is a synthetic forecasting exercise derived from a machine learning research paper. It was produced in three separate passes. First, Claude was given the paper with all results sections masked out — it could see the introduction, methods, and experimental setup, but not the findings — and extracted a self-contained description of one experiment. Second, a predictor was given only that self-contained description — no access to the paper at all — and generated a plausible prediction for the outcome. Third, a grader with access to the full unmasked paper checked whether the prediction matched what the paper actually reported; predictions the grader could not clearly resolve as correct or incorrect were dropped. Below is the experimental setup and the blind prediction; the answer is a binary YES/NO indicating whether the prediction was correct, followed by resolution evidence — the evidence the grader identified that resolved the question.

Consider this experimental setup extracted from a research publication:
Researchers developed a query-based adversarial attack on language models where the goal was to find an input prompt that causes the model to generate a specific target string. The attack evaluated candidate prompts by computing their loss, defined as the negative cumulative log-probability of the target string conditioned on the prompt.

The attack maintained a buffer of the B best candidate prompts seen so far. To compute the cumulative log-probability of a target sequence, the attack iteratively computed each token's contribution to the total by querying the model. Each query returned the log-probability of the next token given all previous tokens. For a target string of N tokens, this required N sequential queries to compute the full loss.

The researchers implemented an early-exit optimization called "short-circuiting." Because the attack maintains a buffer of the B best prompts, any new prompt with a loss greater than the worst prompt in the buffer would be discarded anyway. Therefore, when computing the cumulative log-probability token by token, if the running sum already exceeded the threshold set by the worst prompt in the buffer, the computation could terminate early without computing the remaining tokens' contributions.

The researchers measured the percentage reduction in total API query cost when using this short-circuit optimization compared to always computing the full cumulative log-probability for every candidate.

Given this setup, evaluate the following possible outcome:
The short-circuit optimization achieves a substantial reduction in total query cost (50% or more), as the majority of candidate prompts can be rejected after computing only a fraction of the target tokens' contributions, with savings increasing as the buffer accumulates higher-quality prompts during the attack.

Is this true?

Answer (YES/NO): NO